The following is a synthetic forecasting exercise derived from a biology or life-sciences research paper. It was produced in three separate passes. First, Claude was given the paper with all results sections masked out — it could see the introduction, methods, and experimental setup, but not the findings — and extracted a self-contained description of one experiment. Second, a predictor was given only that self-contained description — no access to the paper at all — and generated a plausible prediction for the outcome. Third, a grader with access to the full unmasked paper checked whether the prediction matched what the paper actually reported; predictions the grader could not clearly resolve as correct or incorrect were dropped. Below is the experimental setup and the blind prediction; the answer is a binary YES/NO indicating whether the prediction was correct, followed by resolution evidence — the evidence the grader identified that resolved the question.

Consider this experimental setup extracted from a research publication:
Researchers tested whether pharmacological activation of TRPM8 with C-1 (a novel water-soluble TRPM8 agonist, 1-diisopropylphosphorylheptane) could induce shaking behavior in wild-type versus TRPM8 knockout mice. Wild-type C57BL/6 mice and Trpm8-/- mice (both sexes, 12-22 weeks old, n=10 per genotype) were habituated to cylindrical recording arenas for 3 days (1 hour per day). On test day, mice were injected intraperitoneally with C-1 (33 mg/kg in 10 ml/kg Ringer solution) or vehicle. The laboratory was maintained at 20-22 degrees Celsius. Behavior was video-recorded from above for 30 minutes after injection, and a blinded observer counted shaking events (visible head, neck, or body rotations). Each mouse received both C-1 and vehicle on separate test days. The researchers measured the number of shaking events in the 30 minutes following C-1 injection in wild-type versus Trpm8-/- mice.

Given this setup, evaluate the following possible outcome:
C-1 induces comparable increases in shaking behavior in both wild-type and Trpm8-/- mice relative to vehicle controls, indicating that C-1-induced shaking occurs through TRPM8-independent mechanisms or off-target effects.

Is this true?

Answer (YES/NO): NO